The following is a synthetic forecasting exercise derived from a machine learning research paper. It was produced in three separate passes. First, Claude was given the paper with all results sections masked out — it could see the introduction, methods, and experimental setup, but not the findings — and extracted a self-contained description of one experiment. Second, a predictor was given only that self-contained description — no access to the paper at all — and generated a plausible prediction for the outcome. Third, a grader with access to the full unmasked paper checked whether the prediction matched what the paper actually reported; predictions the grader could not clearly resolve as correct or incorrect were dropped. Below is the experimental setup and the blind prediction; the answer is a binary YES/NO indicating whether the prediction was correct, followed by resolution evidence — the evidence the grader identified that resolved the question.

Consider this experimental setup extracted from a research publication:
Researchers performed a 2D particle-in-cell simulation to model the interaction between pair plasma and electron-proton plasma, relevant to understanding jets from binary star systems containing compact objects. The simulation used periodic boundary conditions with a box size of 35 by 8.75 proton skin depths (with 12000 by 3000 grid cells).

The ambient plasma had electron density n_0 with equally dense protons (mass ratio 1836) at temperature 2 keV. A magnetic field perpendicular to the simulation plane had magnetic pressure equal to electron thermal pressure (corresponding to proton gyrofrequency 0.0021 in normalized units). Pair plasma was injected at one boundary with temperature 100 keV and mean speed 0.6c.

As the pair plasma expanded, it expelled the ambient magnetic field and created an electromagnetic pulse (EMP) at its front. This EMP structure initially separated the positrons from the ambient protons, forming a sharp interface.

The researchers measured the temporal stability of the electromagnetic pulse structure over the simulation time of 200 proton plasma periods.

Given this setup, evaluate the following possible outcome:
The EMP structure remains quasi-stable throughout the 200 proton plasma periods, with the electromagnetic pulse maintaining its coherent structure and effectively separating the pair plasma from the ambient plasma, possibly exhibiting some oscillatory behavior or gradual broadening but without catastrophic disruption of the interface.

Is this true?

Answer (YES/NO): NO